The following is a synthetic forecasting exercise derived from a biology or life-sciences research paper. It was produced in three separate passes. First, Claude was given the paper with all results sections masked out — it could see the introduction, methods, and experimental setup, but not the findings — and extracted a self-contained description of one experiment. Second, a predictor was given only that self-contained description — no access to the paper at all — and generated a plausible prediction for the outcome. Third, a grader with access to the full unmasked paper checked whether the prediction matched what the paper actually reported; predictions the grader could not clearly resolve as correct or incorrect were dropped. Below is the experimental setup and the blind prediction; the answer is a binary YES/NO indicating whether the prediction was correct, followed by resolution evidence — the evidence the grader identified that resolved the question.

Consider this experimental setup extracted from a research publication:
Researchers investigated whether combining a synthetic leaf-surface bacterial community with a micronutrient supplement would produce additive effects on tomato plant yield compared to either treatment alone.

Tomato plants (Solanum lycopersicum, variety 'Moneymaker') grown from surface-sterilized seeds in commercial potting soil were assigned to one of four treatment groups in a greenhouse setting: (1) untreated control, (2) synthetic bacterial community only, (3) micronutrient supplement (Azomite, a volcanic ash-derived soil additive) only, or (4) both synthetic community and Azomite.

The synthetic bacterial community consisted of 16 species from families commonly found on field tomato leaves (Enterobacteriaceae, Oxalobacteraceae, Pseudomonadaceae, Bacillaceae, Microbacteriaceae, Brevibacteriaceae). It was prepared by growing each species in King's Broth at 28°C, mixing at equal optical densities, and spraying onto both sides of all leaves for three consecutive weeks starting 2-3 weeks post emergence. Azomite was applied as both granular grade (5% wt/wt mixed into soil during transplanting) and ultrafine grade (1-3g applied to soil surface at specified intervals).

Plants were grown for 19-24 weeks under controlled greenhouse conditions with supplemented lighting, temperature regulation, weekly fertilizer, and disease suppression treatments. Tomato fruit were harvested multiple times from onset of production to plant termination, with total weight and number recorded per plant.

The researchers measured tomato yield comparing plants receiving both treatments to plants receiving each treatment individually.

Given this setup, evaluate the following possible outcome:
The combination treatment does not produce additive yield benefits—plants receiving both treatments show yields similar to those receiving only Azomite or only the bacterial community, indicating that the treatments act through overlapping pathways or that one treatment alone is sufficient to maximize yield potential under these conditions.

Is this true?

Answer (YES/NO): NO